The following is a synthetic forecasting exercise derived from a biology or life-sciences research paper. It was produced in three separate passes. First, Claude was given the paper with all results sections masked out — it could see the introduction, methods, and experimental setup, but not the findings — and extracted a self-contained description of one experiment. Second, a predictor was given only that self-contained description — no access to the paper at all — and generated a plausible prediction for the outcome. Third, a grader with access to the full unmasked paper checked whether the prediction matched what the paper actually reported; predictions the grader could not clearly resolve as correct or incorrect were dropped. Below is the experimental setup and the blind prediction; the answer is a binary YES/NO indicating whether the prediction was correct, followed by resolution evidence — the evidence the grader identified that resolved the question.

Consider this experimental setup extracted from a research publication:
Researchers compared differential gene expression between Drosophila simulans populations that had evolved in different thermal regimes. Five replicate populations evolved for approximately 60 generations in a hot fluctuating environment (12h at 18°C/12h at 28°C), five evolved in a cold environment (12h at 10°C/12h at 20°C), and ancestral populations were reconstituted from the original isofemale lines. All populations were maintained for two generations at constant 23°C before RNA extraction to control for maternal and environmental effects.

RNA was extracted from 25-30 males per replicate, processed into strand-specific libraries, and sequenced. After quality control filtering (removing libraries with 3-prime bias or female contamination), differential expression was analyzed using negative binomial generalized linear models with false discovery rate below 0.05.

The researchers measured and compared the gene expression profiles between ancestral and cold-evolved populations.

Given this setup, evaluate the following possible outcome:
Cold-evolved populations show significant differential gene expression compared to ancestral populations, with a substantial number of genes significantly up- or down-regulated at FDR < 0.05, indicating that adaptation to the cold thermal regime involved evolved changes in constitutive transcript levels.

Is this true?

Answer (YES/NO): NO